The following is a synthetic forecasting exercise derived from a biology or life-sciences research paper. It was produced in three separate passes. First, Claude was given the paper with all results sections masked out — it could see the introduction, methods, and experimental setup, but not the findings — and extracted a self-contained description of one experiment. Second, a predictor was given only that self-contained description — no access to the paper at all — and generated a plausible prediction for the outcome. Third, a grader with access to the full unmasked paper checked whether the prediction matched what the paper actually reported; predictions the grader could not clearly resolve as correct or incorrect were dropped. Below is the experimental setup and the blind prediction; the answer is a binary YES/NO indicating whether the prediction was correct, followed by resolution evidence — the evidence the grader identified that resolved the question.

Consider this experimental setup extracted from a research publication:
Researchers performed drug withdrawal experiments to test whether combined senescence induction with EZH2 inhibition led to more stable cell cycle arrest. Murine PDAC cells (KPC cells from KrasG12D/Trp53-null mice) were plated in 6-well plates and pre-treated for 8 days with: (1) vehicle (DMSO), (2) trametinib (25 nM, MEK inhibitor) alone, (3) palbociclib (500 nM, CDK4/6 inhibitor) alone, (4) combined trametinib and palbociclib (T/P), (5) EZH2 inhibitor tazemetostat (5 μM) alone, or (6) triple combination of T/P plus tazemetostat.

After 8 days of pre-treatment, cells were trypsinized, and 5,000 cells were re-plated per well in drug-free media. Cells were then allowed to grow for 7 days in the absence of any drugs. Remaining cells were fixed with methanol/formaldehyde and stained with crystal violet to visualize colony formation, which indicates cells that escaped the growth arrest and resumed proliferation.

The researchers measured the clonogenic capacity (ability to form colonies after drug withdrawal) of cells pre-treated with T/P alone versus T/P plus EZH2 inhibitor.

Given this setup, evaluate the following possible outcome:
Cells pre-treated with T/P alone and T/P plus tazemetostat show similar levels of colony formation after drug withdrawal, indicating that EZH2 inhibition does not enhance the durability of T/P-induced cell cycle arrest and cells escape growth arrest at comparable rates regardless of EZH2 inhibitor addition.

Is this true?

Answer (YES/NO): YES